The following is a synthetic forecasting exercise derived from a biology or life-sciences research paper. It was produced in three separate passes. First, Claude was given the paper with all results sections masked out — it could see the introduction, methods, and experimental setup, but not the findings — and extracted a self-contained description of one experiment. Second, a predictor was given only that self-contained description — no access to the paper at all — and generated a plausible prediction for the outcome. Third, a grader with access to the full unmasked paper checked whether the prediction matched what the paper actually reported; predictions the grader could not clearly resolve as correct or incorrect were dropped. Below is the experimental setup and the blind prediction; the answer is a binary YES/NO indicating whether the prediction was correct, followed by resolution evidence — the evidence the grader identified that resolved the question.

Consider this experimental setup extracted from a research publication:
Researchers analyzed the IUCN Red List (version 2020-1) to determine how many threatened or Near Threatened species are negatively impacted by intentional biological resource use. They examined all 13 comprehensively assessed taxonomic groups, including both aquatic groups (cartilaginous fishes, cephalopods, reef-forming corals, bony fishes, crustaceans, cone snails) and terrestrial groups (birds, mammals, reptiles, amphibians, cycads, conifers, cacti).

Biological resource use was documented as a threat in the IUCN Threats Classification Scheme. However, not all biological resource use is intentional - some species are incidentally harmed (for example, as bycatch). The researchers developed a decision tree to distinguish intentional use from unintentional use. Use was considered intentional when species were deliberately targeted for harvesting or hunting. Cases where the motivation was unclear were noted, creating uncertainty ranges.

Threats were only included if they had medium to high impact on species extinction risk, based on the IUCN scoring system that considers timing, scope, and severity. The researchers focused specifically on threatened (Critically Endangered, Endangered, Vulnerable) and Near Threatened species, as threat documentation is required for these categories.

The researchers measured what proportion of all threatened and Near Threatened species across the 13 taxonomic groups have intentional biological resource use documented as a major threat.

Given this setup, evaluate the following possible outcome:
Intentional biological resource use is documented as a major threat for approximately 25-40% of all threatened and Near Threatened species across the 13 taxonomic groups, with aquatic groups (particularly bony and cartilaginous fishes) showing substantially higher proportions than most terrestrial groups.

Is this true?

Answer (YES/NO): NO